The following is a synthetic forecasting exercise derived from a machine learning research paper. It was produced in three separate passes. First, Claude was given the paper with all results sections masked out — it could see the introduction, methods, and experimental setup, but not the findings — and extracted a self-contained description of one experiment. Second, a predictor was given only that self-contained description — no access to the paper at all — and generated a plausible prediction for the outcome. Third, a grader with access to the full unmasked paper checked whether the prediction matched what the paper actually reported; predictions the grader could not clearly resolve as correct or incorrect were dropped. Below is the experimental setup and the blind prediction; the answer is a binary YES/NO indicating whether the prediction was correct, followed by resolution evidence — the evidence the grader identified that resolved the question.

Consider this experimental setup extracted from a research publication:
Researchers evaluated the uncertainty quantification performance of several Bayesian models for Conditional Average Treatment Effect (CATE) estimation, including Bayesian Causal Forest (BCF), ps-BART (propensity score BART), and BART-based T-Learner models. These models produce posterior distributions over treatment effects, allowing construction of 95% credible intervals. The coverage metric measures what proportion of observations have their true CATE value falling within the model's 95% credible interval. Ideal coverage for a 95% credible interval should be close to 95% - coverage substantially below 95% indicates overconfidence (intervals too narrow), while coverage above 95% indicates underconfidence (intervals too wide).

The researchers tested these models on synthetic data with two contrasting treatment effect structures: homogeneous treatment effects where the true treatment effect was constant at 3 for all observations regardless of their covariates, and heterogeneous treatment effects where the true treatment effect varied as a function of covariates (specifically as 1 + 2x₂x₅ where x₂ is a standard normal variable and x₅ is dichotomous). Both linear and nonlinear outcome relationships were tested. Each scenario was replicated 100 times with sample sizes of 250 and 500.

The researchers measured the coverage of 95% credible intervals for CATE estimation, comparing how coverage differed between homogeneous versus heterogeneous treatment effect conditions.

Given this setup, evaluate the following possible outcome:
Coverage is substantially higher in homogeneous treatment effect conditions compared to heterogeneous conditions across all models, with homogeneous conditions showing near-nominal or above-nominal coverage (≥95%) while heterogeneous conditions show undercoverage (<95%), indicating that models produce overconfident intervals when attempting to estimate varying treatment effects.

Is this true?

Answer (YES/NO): NO